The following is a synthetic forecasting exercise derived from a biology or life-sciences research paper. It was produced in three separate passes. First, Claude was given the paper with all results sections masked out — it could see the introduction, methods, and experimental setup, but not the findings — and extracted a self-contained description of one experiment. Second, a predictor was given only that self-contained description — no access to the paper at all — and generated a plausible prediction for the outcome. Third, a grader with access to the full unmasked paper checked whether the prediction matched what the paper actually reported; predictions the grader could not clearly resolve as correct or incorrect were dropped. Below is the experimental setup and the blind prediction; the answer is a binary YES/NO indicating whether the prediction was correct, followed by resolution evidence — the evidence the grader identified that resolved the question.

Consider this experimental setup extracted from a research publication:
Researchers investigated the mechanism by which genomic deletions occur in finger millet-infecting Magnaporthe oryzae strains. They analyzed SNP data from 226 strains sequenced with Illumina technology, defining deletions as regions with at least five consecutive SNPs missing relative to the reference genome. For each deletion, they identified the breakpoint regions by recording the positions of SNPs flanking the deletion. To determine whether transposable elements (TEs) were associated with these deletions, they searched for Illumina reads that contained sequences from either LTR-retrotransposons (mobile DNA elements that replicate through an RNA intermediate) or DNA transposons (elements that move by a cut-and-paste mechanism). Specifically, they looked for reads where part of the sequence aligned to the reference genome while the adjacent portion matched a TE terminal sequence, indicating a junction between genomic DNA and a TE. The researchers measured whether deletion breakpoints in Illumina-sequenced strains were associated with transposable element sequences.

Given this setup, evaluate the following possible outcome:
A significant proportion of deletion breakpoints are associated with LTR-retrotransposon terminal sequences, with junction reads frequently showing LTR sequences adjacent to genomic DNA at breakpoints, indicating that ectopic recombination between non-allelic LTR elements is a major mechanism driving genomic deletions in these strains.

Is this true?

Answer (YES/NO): NO